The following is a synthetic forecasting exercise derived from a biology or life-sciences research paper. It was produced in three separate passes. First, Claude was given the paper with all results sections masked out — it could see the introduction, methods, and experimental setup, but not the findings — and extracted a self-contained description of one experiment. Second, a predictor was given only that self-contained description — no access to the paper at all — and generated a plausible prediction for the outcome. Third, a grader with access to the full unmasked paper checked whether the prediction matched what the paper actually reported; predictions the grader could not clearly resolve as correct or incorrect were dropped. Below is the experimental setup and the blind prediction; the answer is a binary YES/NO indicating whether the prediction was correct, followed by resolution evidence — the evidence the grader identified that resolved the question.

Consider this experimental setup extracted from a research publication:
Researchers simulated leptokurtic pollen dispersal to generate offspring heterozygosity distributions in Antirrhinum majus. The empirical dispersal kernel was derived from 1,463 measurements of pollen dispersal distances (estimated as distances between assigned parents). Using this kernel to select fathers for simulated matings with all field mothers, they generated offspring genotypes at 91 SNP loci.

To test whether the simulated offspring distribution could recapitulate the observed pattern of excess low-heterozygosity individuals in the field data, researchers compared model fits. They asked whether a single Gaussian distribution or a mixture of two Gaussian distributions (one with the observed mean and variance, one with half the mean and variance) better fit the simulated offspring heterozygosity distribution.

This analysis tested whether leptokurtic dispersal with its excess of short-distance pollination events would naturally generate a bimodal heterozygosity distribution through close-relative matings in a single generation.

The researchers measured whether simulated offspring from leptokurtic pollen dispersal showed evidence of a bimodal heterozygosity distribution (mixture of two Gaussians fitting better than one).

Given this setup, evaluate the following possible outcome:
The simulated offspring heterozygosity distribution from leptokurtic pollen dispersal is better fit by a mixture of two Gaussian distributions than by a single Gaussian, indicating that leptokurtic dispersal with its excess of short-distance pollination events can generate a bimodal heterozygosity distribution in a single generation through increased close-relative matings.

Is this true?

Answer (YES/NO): YES